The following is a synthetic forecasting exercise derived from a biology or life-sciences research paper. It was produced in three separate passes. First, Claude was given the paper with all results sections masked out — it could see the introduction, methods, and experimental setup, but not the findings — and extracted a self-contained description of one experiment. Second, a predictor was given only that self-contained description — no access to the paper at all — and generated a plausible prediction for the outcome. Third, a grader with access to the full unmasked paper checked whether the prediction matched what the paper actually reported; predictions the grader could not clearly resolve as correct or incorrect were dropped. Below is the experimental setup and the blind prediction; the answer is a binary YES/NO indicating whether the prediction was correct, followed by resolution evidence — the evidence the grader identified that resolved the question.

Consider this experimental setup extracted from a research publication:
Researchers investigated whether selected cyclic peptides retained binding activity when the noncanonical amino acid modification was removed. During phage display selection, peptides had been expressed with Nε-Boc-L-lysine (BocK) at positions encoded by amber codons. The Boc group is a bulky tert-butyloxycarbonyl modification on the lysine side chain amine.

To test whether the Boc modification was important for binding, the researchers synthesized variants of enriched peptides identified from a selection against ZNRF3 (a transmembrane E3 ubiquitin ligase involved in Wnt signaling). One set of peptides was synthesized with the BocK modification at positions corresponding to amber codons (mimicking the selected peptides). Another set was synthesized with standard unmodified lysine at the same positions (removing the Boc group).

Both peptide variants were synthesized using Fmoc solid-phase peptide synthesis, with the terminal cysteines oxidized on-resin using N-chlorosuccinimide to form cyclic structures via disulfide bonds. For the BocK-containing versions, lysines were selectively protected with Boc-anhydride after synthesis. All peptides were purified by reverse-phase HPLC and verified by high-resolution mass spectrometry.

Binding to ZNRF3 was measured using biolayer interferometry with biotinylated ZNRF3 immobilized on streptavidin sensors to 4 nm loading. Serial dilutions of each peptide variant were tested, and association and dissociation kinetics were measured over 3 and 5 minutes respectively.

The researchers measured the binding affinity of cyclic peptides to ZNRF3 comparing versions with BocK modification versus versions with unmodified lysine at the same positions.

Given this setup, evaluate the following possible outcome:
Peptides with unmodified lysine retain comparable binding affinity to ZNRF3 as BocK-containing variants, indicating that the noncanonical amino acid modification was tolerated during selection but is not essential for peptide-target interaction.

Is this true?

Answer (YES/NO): NO